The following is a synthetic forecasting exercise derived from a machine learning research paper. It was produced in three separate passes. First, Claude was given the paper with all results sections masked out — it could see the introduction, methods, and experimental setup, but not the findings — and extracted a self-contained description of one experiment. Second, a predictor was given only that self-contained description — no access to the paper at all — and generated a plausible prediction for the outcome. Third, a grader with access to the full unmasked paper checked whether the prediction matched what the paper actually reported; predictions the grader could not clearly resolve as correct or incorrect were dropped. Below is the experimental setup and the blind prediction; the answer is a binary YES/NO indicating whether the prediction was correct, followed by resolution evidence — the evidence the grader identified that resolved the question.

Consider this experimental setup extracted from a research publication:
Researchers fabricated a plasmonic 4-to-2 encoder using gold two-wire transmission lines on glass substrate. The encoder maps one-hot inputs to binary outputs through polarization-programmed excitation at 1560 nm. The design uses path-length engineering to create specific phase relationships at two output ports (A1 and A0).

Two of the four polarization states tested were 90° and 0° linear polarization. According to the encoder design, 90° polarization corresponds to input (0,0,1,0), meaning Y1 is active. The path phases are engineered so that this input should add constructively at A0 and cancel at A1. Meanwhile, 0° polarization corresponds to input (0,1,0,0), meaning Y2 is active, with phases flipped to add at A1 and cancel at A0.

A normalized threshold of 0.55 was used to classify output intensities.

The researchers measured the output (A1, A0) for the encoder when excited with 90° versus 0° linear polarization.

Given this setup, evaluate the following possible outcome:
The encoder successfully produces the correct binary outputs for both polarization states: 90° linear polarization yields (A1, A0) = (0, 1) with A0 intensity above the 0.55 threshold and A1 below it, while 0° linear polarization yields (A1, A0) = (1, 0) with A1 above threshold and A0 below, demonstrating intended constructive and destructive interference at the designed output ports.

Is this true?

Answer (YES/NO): YES